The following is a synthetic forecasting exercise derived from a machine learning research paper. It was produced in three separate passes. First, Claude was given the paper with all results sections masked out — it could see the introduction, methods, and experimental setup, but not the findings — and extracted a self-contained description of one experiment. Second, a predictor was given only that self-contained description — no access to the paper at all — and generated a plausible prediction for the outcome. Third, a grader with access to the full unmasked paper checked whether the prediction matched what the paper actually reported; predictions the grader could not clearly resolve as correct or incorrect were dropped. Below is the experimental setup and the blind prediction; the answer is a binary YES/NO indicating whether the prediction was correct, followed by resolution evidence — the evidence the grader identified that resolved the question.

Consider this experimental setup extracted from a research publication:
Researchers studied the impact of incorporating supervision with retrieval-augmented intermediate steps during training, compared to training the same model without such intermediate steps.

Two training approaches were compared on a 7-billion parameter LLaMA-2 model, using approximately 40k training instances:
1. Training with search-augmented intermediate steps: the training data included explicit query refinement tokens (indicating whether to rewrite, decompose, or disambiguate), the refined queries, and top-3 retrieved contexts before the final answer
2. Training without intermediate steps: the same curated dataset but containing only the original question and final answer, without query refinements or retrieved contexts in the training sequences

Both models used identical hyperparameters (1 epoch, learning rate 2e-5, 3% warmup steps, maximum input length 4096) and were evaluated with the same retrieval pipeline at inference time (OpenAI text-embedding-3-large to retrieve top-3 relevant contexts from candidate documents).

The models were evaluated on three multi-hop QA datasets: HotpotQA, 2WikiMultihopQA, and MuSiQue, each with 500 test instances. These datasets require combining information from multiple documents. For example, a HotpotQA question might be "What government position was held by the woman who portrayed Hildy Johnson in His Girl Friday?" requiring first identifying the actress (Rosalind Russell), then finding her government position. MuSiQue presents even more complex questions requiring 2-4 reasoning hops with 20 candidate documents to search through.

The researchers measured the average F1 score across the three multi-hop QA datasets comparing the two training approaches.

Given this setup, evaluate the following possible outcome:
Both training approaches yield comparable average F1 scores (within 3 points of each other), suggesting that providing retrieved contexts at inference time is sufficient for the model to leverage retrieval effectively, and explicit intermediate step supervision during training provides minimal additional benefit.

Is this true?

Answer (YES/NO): NO